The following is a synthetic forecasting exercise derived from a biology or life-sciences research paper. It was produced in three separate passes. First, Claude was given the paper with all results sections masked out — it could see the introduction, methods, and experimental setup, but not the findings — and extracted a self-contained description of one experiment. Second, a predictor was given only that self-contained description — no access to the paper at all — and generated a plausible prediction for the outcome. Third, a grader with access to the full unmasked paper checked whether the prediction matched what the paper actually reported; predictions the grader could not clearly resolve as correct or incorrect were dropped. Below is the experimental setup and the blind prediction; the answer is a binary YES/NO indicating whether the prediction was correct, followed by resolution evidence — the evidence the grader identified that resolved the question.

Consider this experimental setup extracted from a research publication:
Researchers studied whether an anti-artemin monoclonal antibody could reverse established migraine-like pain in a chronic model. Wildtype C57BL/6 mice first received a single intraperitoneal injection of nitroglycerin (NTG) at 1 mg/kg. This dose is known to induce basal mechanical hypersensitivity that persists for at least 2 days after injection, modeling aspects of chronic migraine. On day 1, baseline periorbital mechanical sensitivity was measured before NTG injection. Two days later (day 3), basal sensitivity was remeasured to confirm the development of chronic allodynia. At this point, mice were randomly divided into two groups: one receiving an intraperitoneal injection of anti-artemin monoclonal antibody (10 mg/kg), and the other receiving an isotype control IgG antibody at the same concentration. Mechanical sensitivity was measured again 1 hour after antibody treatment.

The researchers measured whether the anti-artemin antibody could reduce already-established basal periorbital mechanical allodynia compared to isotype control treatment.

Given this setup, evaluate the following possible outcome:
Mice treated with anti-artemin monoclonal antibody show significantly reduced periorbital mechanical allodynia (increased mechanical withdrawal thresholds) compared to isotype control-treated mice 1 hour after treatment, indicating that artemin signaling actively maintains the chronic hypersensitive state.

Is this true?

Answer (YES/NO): YES